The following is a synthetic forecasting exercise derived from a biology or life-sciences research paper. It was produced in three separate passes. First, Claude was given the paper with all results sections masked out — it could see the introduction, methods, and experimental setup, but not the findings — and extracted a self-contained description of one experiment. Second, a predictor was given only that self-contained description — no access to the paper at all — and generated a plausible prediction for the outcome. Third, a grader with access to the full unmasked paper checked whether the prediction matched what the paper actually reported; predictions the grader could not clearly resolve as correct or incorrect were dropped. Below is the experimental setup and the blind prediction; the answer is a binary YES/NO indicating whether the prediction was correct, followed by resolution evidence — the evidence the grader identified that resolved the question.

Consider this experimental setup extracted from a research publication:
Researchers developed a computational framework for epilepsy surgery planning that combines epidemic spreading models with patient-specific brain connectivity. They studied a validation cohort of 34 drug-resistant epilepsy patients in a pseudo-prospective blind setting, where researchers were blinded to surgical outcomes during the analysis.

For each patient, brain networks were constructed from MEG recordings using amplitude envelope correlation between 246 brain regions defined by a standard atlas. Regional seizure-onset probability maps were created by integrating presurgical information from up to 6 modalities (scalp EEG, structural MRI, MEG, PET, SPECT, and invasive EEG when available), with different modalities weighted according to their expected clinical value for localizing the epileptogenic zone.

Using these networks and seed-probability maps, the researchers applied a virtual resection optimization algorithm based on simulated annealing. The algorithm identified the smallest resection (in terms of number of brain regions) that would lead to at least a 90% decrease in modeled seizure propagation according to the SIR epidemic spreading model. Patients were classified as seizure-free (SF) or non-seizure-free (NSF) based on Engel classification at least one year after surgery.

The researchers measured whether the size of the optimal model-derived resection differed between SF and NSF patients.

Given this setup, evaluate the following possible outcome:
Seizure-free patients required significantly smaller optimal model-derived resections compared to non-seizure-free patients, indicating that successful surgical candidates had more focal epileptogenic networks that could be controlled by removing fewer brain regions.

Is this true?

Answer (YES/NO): YES